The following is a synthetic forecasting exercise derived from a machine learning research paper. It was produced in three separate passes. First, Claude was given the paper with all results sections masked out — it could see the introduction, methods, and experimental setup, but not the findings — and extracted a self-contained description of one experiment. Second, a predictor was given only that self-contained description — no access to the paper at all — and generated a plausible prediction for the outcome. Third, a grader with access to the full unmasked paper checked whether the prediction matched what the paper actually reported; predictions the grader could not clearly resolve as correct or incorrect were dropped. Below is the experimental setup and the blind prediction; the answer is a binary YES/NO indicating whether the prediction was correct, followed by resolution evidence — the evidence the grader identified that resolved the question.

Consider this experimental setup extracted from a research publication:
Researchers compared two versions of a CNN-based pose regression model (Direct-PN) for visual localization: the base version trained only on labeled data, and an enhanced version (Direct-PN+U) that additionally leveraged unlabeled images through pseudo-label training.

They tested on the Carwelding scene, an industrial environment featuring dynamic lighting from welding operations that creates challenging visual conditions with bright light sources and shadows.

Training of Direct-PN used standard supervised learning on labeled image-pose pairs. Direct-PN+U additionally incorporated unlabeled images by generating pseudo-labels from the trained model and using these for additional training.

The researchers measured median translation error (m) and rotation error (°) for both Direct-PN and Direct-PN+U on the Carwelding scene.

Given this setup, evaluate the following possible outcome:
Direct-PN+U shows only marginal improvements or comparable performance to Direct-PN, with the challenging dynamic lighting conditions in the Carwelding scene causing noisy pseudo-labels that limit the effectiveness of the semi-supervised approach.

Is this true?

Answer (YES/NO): YES